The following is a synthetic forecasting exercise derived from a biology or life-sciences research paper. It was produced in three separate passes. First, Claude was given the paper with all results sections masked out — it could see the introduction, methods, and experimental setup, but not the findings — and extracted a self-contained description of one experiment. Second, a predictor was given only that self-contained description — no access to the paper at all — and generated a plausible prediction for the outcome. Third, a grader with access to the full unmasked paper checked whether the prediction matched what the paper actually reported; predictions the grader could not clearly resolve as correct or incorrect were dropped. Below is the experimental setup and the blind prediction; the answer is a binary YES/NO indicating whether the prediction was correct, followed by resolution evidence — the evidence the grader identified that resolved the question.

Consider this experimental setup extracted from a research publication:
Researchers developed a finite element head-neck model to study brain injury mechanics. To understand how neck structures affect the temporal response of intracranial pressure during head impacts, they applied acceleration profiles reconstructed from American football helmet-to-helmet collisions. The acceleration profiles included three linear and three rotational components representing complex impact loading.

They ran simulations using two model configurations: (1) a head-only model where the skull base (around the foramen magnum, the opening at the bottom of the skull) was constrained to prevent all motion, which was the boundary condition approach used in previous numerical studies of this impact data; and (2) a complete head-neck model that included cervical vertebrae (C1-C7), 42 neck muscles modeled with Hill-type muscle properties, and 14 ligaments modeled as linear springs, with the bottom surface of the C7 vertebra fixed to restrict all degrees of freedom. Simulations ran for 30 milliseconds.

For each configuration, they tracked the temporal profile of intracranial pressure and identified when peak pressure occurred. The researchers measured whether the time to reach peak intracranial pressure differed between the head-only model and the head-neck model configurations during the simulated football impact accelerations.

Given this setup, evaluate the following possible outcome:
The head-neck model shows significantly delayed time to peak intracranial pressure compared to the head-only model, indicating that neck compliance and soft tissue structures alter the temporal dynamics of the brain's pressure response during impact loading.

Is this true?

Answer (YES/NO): YES